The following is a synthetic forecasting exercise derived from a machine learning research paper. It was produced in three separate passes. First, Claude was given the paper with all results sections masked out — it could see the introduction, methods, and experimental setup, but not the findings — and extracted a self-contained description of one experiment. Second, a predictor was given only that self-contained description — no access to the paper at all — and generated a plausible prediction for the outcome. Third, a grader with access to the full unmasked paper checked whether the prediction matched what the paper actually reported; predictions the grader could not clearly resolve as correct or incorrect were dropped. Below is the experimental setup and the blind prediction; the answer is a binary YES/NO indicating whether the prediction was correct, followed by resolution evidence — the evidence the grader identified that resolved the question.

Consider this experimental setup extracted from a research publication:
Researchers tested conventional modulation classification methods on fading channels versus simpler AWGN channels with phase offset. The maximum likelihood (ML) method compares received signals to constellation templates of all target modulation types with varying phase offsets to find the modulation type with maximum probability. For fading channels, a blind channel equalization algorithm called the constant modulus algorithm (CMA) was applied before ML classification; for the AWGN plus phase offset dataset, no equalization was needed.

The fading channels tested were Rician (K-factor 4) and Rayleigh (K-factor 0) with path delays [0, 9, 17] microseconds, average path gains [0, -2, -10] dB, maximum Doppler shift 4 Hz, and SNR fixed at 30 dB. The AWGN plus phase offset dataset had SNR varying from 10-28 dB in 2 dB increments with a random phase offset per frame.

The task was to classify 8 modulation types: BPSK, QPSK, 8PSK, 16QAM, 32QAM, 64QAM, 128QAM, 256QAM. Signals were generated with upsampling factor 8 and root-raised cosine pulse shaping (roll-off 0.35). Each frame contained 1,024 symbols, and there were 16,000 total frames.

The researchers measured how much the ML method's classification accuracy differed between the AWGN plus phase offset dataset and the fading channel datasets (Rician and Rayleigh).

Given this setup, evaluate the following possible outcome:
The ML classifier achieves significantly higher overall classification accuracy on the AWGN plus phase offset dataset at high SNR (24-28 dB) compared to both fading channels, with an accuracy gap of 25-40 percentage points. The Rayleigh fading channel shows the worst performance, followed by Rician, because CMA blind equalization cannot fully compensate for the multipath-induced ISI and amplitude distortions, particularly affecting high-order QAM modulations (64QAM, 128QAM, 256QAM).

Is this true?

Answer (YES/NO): NO